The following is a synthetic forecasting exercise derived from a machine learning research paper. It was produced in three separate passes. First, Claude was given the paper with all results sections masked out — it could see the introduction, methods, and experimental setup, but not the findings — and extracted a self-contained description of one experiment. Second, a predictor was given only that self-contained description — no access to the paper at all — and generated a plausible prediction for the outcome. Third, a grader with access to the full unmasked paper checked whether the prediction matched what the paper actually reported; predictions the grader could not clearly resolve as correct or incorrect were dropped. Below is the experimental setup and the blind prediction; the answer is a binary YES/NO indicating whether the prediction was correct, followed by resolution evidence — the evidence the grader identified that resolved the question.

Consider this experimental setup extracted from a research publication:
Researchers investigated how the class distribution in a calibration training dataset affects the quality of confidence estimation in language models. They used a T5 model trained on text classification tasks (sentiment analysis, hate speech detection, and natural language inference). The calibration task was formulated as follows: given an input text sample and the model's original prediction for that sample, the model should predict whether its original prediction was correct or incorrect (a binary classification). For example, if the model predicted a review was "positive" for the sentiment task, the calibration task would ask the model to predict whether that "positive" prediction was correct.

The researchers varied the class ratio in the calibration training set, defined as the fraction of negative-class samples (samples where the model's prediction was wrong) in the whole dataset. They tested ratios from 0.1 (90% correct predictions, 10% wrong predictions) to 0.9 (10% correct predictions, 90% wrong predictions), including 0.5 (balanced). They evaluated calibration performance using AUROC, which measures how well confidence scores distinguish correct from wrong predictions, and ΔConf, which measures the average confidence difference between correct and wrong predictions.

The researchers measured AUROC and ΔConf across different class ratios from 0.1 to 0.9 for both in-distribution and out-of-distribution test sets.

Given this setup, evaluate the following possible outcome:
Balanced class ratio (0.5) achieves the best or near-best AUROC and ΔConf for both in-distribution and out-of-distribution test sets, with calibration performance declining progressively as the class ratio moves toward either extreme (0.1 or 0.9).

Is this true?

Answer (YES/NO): YES